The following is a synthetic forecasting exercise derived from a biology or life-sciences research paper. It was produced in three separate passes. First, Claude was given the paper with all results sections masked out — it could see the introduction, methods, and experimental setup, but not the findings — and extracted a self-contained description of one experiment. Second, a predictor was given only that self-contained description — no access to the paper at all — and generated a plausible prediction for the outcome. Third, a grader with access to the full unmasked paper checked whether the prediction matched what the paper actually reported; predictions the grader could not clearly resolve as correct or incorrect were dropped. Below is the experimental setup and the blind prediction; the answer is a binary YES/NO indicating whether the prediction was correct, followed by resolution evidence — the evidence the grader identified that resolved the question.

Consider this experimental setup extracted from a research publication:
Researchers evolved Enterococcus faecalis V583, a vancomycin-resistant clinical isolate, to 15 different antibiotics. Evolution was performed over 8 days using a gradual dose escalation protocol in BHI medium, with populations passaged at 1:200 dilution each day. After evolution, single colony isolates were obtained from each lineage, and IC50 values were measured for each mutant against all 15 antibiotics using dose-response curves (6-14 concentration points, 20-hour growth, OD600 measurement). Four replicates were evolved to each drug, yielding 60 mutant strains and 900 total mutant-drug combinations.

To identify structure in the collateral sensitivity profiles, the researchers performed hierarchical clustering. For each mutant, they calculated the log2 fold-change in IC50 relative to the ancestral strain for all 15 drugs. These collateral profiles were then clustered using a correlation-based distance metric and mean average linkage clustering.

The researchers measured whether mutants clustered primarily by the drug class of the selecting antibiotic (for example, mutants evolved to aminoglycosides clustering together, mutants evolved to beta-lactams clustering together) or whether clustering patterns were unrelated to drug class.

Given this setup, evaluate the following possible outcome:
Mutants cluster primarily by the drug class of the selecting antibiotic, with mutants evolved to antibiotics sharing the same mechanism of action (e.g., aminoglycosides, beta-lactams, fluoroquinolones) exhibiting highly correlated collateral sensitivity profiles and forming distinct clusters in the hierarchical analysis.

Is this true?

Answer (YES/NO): YES